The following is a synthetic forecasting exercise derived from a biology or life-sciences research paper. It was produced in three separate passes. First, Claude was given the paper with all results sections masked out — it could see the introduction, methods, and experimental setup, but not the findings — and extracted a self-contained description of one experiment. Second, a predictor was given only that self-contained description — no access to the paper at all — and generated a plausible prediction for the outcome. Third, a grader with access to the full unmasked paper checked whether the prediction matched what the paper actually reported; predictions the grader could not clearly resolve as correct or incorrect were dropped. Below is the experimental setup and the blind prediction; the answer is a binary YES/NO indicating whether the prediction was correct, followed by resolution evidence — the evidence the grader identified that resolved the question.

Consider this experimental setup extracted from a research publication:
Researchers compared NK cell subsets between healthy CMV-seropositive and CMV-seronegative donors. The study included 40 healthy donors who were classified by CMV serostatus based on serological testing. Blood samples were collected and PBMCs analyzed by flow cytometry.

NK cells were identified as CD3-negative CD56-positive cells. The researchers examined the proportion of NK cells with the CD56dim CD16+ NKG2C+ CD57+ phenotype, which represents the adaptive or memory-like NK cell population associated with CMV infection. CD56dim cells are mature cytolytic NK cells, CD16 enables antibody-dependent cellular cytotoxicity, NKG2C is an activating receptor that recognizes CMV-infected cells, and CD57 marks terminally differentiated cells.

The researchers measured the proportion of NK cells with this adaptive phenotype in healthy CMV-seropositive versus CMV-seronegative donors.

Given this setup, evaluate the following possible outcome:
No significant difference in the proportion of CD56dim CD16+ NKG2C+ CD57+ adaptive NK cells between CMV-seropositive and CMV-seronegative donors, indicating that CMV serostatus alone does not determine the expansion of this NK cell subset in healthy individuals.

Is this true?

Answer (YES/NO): NO